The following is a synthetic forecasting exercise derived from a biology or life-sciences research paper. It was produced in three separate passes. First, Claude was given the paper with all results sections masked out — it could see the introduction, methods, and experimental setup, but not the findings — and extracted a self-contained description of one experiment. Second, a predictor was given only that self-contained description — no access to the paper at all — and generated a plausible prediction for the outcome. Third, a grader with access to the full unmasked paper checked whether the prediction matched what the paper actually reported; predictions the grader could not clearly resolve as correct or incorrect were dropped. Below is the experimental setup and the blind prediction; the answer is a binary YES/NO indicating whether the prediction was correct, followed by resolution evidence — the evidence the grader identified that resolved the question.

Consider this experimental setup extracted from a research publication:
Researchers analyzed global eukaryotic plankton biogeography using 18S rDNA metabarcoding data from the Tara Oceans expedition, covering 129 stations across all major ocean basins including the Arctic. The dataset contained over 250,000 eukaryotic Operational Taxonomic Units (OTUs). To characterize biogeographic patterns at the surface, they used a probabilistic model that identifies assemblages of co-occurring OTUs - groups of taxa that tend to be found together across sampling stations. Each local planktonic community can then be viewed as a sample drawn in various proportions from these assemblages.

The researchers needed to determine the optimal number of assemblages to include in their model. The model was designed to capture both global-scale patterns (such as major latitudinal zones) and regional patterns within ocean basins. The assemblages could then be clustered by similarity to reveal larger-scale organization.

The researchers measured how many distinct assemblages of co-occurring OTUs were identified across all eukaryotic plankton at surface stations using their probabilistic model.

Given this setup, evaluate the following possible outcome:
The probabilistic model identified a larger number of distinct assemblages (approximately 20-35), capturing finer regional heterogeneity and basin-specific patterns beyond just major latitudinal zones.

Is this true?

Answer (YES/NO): NO